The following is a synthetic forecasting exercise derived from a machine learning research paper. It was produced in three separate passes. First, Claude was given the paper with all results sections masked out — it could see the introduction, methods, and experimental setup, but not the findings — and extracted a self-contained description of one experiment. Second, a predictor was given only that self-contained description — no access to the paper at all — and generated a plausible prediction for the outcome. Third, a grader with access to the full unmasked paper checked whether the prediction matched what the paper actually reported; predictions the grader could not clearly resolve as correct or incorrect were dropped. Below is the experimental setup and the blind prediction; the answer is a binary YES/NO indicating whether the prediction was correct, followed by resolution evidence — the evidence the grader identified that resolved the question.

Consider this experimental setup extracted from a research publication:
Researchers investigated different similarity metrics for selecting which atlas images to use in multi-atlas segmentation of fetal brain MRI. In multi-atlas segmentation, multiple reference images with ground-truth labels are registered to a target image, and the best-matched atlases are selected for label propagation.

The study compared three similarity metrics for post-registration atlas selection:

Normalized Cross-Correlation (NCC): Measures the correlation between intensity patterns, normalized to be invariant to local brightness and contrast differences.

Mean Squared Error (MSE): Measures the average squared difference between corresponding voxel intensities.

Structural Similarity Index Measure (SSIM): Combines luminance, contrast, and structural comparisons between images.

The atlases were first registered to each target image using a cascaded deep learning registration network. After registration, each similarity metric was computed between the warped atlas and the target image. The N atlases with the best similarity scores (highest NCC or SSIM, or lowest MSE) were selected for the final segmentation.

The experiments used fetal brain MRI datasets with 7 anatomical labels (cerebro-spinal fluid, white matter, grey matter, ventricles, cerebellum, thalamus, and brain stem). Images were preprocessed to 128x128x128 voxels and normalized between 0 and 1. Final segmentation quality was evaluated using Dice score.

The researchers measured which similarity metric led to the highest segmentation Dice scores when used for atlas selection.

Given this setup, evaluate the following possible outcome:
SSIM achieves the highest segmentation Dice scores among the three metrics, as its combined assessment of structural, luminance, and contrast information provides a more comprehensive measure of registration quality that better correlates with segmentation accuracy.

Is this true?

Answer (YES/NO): NO